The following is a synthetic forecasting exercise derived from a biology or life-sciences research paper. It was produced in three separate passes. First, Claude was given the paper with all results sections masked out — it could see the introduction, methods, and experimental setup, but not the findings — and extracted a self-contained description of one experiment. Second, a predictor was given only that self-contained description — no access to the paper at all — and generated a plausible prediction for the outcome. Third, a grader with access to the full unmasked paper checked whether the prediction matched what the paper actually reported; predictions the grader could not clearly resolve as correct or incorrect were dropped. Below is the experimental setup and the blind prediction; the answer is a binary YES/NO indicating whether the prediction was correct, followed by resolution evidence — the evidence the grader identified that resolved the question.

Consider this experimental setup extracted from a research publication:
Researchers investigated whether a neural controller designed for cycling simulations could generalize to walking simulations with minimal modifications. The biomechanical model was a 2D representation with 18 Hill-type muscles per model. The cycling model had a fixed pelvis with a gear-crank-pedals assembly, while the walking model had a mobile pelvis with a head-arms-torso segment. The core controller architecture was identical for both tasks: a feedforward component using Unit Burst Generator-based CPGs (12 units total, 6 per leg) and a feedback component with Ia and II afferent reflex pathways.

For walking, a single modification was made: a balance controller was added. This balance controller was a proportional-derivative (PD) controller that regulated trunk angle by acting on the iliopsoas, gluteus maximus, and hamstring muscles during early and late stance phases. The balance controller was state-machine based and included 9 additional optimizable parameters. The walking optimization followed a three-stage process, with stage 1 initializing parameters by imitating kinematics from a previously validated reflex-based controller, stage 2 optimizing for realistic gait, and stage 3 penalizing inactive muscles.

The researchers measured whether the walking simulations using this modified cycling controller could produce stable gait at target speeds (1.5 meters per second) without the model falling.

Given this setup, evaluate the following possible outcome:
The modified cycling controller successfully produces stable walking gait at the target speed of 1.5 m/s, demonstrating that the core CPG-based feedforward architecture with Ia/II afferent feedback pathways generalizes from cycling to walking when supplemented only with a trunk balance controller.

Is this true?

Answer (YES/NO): YES